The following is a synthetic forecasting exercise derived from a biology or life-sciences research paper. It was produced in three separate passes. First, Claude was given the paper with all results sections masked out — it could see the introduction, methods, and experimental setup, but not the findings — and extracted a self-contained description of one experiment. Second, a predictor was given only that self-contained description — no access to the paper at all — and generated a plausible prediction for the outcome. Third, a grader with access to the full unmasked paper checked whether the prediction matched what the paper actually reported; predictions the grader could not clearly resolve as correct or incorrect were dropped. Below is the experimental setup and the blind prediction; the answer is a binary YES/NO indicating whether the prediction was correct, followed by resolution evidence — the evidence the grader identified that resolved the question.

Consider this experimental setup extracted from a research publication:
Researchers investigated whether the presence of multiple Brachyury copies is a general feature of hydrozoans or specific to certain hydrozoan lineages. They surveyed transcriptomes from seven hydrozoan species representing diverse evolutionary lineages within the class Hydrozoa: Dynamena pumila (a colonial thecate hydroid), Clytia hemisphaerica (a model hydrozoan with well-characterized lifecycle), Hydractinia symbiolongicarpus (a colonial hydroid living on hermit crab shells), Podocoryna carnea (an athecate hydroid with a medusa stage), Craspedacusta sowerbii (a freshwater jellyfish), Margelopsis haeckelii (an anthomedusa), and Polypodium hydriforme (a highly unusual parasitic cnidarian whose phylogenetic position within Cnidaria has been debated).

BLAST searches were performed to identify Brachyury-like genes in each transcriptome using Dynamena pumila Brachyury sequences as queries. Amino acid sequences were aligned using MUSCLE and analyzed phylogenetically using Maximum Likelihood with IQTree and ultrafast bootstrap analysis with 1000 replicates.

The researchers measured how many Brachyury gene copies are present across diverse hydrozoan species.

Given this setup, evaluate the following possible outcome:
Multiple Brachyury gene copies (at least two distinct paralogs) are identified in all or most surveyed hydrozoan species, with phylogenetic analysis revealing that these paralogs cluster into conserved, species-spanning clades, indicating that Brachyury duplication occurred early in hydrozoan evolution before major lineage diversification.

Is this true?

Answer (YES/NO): YES